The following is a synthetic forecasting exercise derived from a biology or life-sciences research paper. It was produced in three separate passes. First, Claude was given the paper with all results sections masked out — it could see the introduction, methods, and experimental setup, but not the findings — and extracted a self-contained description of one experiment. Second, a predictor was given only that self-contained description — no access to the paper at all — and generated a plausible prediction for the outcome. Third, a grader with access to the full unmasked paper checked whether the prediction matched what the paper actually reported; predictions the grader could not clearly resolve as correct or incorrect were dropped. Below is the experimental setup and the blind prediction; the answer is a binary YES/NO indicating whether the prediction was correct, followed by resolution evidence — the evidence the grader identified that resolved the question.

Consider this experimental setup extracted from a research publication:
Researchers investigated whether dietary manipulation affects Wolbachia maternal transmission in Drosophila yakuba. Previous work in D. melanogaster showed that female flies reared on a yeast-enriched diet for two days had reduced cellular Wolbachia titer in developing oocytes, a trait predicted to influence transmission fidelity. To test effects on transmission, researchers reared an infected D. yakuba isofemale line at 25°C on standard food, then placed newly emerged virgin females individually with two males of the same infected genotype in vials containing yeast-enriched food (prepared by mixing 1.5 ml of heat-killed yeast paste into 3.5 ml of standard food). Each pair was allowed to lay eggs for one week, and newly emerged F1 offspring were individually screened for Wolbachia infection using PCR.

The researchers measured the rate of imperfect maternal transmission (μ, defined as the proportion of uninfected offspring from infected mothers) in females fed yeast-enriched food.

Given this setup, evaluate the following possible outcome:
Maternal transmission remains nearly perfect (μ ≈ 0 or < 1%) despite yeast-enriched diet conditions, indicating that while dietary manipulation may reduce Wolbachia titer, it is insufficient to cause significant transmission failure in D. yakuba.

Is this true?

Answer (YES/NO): NO